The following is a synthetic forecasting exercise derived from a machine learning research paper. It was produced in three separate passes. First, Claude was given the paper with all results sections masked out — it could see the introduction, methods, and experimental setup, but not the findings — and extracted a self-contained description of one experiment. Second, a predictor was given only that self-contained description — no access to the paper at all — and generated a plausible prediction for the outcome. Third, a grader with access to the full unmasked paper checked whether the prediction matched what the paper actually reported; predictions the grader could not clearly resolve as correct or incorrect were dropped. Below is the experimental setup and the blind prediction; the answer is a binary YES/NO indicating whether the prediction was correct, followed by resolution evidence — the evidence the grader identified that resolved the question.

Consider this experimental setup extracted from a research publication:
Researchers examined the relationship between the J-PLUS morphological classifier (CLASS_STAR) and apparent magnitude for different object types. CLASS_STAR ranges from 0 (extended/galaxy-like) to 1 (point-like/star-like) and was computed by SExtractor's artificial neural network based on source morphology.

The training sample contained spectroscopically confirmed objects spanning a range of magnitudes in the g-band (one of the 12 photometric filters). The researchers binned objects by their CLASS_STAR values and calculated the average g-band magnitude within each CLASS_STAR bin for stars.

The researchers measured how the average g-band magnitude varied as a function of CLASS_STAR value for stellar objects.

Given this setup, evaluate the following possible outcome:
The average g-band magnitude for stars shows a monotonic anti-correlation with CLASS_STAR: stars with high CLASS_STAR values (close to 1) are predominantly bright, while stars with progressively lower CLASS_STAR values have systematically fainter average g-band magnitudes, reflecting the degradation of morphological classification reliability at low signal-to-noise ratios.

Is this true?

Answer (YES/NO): NO